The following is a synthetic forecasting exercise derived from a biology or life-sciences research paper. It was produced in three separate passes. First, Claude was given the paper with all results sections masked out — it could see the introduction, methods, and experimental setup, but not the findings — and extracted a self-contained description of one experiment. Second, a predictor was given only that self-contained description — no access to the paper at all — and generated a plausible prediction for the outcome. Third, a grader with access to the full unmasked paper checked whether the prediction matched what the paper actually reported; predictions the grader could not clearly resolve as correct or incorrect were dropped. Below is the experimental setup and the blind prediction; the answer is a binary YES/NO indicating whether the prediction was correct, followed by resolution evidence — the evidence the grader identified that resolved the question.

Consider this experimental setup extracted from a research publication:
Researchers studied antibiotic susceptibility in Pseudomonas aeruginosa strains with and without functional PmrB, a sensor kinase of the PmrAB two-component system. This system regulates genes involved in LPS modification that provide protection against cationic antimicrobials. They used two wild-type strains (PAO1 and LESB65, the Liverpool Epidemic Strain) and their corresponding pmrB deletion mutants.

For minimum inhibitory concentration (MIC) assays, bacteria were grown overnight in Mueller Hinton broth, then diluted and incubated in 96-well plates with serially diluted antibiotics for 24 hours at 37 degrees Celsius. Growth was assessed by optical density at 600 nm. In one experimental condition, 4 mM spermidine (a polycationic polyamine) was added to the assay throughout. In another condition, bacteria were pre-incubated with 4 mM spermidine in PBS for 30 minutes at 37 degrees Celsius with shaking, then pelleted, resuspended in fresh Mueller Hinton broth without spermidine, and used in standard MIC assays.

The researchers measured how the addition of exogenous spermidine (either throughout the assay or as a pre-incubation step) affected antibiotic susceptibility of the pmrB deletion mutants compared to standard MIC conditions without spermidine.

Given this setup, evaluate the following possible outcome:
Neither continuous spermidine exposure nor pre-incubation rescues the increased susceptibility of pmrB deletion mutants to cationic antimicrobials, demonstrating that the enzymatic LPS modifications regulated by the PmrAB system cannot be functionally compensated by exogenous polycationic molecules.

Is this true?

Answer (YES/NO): NO